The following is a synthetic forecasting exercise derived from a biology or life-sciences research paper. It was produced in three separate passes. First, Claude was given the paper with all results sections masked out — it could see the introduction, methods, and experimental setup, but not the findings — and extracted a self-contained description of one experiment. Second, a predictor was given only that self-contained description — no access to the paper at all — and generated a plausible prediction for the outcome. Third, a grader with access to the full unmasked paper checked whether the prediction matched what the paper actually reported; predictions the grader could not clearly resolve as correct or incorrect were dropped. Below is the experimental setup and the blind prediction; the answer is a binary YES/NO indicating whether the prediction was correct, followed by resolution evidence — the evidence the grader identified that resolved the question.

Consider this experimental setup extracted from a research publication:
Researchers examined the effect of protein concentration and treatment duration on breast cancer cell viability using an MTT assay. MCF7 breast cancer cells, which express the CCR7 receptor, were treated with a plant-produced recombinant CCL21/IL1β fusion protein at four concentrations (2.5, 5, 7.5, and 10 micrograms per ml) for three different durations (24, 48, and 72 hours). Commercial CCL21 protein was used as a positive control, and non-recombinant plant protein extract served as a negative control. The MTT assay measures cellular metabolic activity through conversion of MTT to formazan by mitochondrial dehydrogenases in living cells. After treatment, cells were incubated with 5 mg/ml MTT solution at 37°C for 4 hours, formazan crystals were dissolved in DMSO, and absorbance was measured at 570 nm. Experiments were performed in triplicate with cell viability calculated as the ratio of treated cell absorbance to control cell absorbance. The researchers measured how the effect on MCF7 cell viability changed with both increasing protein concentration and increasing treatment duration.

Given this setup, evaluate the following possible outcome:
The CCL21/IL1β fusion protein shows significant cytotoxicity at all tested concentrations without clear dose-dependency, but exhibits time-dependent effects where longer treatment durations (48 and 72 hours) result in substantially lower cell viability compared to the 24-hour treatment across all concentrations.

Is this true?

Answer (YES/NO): NO